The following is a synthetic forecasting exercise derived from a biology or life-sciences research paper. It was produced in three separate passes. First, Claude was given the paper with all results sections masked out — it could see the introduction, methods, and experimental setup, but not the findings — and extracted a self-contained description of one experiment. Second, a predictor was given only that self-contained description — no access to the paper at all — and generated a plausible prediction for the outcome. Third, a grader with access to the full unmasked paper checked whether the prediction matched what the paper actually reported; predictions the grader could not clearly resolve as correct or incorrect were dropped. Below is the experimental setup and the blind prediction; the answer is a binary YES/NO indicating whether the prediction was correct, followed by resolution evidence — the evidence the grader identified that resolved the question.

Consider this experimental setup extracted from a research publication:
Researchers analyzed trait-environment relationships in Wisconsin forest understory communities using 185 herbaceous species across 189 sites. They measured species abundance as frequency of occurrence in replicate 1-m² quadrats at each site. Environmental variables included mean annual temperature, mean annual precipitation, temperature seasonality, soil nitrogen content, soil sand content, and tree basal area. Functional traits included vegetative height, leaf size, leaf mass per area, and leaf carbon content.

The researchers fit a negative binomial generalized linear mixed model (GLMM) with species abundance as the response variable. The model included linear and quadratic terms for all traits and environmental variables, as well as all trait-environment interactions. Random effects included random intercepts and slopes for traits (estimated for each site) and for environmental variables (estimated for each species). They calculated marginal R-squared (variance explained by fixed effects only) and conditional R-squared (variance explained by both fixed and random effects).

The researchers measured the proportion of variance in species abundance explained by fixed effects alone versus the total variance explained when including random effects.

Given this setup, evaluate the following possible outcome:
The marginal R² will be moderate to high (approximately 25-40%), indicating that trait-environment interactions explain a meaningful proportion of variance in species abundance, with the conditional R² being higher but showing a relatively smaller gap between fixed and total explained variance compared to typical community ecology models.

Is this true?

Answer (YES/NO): NO